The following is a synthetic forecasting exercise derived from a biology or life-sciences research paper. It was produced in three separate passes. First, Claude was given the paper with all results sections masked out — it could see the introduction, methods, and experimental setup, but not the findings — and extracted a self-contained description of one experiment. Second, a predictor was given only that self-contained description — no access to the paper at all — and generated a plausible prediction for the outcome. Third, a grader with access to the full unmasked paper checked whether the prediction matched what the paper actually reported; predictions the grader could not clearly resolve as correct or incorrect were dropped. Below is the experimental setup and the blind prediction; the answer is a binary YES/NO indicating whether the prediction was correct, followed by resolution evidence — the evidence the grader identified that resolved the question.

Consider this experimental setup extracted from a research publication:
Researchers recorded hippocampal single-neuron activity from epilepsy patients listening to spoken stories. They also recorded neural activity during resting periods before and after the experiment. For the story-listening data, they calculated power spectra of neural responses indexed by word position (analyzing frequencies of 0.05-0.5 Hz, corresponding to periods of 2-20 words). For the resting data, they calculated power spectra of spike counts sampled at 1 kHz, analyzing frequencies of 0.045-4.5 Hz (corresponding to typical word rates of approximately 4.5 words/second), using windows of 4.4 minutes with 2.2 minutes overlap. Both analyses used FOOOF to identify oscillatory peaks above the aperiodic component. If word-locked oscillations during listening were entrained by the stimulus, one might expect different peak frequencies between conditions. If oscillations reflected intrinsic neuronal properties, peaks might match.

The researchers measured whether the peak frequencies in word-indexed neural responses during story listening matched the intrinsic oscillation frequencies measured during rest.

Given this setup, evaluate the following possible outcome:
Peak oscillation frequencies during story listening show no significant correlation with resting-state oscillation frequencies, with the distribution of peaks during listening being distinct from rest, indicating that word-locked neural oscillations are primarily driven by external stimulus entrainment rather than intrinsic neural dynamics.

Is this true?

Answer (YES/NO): YES